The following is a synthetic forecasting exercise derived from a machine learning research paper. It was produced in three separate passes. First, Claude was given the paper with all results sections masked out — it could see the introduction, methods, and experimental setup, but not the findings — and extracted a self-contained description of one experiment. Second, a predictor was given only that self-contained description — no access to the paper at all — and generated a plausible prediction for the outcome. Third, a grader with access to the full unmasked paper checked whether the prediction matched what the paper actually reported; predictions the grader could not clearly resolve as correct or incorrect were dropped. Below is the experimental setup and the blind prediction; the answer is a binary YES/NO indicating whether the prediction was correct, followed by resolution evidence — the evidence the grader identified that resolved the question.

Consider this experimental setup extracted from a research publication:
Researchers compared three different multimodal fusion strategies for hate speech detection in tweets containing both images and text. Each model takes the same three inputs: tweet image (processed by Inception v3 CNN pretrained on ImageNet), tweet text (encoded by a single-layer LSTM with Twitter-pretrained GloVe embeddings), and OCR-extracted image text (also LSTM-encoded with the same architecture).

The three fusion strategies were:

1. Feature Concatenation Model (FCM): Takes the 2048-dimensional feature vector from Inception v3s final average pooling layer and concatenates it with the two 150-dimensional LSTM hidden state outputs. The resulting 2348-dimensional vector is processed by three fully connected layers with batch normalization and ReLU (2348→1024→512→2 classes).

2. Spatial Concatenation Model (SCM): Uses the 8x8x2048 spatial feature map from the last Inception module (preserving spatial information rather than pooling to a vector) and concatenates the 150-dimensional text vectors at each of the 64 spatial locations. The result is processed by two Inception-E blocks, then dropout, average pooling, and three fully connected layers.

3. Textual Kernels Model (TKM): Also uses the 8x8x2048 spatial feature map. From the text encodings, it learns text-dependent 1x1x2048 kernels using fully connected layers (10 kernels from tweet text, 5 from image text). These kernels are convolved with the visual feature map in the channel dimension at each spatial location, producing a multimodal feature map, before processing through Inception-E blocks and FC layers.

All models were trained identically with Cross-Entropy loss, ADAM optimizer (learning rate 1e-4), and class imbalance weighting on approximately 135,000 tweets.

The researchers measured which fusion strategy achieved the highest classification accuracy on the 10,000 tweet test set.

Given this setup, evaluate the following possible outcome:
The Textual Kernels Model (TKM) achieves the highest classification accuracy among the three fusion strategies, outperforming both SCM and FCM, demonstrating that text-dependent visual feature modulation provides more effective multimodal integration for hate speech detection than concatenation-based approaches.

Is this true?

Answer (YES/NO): NO